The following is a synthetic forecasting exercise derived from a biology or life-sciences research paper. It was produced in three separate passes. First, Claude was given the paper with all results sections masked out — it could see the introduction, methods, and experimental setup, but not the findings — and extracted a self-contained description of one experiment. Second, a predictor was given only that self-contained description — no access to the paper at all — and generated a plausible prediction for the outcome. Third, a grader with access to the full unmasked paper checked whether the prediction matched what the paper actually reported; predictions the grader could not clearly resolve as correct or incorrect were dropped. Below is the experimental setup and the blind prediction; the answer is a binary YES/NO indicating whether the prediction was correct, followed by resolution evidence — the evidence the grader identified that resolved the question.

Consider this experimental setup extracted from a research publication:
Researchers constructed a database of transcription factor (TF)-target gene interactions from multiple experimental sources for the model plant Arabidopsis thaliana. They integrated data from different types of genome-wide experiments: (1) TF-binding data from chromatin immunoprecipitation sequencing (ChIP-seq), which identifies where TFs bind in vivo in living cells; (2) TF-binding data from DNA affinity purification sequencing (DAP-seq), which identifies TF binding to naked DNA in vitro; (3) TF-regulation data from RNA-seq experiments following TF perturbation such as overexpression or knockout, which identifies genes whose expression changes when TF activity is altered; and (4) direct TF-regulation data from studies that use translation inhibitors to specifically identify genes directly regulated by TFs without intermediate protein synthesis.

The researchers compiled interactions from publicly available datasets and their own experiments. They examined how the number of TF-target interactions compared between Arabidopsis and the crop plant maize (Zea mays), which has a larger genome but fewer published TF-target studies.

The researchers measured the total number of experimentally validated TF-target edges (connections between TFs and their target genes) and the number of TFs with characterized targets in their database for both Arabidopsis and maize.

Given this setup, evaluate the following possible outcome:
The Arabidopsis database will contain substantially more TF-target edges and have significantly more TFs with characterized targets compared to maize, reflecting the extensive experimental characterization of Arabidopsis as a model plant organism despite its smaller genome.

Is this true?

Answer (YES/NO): YES